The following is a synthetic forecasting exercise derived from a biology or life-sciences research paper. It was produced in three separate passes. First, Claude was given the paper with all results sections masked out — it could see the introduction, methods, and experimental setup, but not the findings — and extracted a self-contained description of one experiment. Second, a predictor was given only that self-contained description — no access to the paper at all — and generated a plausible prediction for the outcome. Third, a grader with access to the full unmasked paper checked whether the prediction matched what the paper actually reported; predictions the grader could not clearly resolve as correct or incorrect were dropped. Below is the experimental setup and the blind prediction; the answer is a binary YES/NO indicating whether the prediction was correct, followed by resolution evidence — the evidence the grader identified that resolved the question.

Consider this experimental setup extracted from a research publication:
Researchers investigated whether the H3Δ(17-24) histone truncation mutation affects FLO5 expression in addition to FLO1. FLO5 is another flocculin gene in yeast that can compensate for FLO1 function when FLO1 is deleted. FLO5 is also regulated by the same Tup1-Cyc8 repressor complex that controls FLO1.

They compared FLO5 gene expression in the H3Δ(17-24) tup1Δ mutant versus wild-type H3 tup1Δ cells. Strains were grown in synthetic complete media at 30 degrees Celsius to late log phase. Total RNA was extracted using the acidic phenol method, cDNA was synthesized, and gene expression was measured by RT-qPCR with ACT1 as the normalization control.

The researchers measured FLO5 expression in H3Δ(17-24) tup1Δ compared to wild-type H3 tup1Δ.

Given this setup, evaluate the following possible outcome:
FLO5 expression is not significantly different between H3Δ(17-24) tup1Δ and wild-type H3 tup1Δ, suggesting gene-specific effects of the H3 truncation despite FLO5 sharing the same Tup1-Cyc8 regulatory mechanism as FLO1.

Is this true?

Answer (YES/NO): NO